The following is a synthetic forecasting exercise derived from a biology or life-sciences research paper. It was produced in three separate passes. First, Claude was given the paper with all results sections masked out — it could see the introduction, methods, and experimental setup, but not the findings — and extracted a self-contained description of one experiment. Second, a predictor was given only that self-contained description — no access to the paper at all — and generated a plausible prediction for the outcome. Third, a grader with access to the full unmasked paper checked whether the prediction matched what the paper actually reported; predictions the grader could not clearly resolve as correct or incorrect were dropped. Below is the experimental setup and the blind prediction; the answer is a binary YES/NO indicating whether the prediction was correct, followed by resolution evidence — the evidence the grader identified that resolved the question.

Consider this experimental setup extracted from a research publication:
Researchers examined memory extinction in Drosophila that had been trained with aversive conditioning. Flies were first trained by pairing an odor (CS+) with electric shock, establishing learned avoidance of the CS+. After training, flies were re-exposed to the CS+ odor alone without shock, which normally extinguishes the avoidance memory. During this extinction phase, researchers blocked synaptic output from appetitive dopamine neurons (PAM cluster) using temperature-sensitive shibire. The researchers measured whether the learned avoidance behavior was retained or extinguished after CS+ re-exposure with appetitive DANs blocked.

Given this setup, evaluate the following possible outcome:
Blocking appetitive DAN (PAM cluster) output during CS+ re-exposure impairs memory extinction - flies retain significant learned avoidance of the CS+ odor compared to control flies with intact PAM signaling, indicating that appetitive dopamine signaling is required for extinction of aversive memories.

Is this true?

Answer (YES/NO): YES